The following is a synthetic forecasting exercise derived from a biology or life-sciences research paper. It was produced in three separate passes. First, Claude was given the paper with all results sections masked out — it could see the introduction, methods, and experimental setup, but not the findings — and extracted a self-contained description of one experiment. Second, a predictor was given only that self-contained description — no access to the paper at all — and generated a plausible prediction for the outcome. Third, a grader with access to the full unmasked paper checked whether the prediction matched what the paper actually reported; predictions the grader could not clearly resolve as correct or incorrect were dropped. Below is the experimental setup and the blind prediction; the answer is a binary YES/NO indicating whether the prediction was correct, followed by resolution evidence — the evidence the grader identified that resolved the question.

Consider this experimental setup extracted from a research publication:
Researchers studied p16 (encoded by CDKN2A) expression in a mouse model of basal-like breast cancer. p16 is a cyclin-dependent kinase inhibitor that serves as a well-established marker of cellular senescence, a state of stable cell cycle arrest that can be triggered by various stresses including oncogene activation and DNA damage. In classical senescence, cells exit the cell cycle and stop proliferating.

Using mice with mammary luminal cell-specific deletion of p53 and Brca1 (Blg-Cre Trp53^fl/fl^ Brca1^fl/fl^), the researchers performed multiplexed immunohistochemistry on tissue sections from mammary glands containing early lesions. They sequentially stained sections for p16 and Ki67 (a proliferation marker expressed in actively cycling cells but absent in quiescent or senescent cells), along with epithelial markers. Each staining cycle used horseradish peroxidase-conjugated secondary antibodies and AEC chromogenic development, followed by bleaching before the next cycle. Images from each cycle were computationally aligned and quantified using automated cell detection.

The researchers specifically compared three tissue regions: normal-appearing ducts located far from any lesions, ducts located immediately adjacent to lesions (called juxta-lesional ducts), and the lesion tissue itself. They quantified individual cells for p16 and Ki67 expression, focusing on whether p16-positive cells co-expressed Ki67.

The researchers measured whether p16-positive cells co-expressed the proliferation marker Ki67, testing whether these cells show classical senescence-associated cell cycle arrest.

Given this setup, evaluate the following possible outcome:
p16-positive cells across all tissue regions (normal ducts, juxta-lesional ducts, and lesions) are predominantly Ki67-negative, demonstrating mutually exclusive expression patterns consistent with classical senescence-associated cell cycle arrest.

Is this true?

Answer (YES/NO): NO